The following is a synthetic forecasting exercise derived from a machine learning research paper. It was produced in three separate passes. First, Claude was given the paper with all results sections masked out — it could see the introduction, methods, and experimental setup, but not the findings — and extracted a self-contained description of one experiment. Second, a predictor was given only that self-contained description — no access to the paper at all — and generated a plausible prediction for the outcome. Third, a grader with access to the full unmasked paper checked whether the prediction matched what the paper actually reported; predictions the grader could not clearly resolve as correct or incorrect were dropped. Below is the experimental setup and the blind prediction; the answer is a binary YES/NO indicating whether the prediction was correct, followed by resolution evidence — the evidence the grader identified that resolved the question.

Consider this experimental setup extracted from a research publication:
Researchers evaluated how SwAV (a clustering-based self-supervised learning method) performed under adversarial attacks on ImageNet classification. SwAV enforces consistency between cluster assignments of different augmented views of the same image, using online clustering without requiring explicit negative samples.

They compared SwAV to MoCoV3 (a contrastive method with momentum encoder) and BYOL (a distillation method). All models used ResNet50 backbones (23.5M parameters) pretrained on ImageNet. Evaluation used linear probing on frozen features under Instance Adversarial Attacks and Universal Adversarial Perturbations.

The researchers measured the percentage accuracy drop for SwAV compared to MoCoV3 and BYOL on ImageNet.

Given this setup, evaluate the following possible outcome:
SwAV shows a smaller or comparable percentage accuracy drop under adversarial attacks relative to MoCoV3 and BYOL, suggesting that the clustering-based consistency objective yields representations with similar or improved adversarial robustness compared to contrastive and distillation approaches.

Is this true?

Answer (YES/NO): NO